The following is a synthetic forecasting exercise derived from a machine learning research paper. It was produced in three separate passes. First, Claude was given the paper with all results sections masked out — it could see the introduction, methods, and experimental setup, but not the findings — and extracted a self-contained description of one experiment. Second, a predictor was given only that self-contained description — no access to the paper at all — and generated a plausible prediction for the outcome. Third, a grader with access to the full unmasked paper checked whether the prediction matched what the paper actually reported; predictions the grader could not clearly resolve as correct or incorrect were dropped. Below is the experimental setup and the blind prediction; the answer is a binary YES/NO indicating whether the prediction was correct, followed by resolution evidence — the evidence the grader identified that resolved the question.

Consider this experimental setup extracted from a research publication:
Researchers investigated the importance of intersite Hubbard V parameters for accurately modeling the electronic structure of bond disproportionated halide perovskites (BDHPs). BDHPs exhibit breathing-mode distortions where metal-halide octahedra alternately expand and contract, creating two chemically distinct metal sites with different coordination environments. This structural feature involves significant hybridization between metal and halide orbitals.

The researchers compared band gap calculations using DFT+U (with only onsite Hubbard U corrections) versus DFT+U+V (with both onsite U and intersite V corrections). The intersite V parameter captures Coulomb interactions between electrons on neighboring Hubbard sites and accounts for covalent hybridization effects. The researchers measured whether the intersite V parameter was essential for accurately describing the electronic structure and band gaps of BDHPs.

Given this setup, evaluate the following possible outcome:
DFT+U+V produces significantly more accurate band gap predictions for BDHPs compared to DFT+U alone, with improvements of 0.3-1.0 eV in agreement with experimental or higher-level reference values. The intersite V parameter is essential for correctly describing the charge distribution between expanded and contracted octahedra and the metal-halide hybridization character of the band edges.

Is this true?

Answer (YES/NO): YES